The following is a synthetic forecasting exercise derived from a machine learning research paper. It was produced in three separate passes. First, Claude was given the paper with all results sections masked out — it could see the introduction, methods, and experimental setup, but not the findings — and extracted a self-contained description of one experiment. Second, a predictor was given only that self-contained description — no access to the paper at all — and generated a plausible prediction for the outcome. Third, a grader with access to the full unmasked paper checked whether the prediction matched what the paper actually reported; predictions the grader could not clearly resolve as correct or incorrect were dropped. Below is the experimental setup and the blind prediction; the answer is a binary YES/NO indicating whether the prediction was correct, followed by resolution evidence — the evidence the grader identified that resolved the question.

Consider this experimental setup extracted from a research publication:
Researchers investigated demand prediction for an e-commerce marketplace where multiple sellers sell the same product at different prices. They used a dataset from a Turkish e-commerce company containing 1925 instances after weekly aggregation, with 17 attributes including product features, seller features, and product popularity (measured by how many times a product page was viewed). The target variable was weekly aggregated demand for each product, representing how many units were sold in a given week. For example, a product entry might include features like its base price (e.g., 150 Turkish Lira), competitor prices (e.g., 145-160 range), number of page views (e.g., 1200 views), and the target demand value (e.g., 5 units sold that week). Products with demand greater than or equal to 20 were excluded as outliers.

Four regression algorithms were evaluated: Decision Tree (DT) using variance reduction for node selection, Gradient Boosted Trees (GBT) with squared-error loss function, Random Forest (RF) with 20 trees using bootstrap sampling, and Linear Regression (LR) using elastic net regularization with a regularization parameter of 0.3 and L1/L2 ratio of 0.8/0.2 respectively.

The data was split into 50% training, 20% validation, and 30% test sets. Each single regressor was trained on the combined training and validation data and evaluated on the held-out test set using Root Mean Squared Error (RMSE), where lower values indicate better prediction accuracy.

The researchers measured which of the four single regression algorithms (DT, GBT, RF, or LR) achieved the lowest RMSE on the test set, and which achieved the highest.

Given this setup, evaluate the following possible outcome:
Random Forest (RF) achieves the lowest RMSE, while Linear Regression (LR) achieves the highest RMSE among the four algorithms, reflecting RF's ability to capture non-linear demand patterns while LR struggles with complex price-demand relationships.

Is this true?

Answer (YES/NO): YES